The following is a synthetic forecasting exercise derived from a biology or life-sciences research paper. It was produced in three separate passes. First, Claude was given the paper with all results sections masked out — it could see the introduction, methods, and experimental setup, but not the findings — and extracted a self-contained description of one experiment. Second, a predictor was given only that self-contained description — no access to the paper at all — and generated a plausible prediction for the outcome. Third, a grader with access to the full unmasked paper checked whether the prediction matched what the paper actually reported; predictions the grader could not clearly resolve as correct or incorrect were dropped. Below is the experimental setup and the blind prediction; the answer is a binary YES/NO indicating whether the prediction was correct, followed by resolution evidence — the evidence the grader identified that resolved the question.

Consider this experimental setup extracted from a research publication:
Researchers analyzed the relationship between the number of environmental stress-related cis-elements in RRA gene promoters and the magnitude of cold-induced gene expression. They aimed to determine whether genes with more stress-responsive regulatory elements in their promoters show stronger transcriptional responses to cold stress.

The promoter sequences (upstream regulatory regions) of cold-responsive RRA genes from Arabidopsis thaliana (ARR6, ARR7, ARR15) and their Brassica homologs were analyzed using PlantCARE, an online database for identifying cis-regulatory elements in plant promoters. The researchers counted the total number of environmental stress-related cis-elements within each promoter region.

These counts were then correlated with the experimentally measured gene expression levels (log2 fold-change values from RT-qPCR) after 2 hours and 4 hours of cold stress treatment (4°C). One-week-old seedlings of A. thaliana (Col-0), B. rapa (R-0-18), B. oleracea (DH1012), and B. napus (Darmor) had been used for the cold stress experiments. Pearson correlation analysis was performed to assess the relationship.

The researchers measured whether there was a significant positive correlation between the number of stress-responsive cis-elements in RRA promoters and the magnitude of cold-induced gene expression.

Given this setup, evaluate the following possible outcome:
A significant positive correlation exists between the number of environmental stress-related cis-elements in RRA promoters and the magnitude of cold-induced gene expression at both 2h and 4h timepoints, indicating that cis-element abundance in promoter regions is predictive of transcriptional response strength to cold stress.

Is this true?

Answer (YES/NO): NO